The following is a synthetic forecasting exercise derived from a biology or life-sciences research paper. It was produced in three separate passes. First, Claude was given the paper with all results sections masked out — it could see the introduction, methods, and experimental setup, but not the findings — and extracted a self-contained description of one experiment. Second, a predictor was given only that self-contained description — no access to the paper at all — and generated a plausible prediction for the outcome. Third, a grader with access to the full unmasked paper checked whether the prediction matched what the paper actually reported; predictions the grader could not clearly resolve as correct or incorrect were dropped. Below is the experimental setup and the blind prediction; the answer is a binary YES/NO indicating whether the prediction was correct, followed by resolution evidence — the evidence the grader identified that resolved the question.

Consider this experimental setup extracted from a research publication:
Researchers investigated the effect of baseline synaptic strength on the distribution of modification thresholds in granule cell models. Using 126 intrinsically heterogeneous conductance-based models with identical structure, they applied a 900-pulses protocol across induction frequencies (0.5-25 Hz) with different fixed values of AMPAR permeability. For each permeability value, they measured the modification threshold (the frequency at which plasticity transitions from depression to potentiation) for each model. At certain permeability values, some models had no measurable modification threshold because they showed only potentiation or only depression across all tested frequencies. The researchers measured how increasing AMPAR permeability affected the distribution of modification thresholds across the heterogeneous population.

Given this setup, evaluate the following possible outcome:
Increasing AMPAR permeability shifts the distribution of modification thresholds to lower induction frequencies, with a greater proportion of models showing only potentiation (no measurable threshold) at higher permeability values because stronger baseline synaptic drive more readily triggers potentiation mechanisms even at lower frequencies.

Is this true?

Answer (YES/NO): YES